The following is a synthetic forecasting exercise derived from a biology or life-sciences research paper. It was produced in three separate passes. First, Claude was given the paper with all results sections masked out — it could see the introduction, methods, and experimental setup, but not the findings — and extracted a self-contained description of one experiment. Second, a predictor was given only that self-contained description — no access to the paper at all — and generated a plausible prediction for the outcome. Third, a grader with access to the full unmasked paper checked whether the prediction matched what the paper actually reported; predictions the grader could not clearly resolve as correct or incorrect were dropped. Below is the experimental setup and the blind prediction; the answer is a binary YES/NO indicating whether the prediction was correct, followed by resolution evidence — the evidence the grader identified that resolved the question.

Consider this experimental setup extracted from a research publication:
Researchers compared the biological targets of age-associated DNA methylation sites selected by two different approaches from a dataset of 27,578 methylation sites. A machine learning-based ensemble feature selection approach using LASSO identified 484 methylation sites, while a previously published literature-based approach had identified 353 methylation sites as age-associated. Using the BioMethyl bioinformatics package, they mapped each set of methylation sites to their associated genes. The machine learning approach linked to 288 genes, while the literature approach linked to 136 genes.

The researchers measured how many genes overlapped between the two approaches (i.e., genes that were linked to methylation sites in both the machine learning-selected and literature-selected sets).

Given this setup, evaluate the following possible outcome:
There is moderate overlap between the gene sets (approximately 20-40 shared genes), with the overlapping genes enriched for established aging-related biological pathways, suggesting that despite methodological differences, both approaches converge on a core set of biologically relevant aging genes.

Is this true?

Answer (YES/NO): NO